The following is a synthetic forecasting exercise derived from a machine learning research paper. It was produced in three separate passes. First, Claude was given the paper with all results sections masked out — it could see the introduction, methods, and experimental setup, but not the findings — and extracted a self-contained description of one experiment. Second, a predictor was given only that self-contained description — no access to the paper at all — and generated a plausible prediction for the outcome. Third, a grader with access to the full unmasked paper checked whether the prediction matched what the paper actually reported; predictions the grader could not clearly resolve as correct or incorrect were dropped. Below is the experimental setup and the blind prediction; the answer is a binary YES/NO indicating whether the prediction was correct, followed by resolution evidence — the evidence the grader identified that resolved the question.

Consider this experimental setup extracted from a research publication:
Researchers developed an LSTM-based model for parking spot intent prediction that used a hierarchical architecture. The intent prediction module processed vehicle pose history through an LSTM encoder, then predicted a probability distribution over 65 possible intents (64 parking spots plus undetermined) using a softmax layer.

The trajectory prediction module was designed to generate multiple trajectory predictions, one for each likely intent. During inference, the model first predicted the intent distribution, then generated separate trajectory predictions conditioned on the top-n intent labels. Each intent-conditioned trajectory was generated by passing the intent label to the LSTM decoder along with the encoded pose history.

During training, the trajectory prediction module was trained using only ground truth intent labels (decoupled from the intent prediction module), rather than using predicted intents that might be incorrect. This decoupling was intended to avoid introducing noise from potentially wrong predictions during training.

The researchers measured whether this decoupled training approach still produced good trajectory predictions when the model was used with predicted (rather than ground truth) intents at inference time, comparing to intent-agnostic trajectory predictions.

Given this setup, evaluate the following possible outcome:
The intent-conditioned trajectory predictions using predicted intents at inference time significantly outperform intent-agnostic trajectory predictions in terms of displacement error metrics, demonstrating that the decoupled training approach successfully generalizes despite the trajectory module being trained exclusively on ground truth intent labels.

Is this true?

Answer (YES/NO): NO